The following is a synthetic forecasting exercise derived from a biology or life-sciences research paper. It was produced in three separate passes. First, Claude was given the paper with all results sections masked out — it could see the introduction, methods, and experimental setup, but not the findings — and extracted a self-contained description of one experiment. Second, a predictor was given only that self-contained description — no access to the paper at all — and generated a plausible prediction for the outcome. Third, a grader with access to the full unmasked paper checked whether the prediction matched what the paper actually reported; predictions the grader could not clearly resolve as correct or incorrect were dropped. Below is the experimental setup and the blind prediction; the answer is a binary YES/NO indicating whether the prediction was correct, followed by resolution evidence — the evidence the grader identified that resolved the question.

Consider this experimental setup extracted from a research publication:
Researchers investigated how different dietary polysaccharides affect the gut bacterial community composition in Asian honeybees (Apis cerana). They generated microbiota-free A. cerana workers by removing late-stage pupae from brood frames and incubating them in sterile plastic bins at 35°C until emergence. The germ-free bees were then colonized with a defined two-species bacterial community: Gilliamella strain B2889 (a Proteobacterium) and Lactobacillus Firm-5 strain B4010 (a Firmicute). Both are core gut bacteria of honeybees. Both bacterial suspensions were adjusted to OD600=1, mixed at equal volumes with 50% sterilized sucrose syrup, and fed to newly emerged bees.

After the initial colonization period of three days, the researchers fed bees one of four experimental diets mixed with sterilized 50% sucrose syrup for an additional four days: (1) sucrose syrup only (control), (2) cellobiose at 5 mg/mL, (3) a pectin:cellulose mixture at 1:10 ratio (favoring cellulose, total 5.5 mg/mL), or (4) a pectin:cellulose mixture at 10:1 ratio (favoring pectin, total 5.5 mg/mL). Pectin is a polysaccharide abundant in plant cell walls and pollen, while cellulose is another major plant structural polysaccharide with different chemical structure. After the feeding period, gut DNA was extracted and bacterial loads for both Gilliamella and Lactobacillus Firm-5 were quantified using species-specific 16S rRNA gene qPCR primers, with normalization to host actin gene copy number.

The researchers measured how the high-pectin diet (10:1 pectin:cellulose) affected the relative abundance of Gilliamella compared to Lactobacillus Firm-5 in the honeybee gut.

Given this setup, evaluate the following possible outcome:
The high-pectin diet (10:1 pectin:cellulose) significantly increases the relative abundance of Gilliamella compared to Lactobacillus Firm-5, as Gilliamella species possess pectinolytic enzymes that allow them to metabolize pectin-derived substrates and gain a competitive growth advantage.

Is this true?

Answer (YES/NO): YES